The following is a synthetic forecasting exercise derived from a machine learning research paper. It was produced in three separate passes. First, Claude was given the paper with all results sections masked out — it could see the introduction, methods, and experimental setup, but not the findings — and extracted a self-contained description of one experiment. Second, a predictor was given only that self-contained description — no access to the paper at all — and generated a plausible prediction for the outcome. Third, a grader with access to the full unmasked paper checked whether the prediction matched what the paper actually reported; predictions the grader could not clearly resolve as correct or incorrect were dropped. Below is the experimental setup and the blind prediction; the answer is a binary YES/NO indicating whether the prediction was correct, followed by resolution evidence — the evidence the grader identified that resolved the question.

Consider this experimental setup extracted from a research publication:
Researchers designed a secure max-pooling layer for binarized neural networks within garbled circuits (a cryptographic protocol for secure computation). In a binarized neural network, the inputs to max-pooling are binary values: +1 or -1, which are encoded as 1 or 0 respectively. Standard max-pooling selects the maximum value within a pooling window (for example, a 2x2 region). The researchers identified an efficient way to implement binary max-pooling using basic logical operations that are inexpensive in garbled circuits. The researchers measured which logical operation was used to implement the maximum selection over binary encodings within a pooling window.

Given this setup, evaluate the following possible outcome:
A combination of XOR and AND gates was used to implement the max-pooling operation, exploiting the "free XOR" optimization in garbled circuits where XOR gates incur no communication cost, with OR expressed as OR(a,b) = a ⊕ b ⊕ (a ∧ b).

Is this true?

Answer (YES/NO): NO